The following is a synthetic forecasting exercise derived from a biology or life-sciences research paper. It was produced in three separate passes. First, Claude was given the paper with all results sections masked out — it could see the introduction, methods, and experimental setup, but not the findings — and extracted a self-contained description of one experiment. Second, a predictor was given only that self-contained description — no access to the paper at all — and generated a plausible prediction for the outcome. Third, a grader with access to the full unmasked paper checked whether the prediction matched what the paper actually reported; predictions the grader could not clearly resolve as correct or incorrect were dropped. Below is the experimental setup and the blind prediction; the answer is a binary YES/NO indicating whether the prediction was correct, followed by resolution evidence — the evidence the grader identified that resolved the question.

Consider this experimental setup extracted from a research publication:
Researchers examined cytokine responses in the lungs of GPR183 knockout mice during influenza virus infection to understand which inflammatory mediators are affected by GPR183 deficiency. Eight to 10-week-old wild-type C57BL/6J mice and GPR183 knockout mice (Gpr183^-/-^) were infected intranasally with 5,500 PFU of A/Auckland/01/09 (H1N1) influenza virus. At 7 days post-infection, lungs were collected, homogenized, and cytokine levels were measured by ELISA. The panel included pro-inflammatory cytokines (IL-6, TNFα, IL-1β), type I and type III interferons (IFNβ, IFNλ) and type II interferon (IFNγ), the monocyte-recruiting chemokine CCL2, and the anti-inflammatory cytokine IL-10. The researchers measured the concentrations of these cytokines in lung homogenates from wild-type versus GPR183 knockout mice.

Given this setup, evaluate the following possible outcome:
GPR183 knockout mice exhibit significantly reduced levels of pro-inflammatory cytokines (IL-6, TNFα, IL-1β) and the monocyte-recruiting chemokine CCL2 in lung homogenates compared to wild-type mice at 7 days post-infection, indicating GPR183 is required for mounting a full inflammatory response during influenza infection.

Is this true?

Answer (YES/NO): NO